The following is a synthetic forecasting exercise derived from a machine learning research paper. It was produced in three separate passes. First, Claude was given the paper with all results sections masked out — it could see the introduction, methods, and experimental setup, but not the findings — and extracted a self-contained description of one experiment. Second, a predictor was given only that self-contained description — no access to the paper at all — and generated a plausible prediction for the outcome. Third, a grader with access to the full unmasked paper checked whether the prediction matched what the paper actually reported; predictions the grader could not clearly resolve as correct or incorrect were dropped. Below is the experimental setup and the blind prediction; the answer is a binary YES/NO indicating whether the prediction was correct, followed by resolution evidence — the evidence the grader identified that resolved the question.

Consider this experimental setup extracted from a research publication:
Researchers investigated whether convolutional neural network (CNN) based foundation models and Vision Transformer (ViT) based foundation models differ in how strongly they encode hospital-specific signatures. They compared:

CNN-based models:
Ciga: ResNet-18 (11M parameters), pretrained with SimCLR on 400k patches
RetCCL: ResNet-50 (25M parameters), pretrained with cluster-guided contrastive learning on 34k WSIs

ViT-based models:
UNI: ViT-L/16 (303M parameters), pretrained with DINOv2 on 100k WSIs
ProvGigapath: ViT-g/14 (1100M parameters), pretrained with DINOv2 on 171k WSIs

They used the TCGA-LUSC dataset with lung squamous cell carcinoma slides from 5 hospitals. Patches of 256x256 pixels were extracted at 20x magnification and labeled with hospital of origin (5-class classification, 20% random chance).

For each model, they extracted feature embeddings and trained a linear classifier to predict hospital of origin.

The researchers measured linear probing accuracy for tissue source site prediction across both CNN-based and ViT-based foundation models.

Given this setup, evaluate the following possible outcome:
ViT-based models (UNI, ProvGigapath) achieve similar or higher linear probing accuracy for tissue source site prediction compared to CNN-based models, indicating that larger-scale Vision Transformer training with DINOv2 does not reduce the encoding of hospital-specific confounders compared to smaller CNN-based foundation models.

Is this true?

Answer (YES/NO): YES